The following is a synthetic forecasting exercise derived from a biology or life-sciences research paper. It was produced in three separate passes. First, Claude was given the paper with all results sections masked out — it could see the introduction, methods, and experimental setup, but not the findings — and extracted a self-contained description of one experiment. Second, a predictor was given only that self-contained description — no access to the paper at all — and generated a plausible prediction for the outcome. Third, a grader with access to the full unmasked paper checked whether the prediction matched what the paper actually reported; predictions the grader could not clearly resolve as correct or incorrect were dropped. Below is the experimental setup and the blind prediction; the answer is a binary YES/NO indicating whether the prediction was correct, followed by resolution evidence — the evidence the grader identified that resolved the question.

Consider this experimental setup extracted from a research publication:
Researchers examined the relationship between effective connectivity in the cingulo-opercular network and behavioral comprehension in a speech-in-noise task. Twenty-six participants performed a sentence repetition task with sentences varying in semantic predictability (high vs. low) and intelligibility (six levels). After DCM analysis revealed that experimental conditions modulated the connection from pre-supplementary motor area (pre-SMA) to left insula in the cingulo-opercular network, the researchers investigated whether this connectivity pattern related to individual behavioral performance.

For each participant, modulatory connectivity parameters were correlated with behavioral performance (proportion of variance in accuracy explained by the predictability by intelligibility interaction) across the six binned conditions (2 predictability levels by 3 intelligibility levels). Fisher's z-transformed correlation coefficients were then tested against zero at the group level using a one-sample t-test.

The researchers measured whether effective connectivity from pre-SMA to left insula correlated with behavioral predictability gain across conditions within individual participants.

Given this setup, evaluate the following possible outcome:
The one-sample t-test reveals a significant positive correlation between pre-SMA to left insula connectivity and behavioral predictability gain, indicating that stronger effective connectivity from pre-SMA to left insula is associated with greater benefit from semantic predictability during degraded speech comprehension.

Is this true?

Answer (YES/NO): NO